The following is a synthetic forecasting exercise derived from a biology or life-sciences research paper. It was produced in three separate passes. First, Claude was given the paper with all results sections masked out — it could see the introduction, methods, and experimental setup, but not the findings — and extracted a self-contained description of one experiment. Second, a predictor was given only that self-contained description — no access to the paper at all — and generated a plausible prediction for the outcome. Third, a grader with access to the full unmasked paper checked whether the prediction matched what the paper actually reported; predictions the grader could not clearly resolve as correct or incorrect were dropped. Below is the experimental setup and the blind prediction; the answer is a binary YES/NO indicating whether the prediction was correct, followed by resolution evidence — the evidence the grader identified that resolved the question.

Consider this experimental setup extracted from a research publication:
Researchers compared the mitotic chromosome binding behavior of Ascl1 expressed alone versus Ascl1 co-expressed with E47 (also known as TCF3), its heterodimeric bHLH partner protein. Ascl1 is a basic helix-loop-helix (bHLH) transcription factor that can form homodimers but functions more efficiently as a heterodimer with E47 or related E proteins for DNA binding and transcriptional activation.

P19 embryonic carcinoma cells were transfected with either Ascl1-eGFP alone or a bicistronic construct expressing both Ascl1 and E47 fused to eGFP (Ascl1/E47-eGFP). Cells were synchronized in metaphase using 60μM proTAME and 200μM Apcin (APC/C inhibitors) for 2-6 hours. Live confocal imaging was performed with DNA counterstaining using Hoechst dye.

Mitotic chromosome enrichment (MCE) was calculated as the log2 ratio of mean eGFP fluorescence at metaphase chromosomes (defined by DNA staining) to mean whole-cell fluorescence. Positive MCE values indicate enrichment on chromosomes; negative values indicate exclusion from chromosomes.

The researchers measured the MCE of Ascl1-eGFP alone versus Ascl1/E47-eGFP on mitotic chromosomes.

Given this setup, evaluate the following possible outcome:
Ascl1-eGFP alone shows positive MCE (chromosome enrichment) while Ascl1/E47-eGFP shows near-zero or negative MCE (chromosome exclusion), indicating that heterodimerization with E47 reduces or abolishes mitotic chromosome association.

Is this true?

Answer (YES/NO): NO